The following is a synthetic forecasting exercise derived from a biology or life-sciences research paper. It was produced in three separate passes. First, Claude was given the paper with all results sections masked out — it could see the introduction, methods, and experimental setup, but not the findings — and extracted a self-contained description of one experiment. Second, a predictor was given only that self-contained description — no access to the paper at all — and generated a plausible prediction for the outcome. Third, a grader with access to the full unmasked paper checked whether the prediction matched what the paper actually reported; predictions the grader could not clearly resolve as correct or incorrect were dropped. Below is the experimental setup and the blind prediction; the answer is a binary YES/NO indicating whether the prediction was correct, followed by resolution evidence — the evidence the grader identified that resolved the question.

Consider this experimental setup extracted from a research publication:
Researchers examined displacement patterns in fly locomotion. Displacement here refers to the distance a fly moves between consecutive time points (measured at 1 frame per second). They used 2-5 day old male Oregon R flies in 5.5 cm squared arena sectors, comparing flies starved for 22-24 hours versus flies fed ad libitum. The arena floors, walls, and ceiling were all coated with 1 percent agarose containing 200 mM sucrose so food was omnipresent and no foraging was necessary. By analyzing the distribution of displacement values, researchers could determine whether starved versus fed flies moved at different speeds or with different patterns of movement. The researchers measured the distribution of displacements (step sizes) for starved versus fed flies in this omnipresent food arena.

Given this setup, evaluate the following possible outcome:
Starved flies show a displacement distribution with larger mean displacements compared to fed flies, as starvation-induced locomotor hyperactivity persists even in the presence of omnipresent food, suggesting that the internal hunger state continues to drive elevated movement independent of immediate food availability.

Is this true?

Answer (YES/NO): NO